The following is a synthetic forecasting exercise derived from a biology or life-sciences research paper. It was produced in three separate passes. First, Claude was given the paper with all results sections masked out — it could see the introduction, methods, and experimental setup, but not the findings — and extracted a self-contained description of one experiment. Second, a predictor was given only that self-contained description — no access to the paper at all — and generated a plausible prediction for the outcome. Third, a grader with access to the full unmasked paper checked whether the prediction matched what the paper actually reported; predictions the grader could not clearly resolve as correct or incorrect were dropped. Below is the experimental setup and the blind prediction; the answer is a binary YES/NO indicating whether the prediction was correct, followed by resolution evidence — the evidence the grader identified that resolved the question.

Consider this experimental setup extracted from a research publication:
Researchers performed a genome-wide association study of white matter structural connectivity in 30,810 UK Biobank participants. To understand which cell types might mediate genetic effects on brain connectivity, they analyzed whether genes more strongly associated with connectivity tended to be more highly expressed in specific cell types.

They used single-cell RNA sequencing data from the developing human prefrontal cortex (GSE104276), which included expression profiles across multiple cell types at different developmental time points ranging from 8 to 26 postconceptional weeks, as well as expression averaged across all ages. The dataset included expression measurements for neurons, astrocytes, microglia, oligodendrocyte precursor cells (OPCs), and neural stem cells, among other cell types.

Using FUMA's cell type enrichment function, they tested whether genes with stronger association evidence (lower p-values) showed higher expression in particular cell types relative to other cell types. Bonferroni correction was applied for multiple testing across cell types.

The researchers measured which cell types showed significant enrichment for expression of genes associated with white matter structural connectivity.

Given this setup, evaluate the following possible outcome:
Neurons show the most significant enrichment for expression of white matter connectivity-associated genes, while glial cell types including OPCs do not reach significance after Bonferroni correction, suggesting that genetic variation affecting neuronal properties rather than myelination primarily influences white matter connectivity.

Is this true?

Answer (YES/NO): NO